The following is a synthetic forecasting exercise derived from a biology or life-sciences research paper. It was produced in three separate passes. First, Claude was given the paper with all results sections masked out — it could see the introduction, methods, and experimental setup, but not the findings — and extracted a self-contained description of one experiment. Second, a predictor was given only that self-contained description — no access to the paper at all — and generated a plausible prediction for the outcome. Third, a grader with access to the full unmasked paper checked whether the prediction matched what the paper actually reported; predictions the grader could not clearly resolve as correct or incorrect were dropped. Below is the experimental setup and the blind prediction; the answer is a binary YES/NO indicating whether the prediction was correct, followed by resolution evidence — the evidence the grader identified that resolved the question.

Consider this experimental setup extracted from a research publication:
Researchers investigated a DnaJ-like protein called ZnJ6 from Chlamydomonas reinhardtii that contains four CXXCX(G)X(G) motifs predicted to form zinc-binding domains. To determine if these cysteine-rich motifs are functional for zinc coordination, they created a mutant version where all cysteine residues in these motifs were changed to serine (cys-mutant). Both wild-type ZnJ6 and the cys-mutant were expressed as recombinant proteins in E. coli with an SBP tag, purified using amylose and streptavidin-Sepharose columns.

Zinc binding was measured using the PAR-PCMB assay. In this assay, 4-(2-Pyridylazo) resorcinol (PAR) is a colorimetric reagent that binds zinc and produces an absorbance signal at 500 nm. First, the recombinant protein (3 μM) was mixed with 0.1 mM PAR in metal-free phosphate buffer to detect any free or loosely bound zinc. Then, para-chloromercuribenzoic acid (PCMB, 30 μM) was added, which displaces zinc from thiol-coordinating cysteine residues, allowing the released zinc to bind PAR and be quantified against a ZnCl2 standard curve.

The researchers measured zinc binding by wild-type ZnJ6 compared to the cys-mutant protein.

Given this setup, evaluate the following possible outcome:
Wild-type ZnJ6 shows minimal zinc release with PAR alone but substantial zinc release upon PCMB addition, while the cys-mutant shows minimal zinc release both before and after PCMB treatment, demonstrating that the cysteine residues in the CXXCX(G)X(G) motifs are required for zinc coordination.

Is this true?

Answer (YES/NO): YES